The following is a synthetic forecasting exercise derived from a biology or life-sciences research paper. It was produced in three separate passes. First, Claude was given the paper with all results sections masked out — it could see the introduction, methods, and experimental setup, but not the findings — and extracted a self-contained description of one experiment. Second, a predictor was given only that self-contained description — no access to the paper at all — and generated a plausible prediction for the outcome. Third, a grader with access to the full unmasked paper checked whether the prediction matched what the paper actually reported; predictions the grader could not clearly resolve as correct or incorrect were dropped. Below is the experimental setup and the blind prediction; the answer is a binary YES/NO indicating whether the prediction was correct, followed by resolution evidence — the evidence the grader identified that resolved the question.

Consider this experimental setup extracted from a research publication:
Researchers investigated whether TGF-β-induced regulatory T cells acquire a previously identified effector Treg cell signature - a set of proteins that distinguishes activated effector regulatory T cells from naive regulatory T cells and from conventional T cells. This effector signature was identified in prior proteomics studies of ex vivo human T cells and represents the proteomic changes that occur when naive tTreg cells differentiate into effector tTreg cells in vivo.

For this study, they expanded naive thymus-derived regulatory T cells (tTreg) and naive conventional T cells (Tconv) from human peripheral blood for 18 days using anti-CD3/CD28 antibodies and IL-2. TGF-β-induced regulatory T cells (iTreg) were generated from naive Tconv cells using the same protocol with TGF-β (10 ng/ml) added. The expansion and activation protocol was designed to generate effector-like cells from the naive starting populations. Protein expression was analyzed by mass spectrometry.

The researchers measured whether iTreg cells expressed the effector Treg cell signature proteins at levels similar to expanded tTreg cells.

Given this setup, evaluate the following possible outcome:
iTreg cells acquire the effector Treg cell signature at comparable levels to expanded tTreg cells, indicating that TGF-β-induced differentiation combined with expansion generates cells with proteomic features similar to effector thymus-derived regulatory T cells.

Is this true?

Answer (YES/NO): NO